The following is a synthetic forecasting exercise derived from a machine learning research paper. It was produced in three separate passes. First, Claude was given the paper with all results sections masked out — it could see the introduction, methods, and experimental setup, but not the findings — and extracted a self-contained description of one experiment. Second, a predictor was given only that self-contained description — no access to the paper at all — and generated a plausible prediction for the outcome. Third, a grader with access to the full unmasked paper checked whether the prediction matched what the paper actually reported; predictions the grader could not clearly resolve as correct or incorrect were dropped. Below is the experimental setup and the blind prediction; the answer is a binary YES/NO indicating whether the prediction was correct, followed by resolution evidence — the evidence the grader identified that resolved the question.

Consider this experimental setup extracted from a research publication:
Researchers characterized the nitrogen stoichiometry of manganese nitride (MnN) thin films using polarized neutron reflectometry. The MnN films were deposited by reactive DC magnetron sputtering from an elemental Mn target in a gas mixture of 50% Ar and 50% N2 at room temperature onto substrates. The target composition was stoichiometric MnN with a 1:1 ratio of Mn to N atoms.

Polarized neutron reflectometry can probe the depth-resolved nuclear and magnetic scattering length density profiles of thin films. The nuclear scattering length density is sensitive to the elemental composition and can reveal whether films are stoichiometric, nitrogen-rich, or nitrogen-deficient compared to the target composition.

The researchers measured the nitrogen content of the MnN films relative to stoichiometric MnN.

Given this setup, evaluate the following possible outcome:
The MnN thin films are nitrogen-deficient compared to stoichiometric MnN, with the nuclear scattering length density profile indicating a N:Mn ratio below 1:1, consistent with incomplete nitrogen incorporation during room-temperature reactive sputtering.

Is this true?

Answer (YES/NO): NO